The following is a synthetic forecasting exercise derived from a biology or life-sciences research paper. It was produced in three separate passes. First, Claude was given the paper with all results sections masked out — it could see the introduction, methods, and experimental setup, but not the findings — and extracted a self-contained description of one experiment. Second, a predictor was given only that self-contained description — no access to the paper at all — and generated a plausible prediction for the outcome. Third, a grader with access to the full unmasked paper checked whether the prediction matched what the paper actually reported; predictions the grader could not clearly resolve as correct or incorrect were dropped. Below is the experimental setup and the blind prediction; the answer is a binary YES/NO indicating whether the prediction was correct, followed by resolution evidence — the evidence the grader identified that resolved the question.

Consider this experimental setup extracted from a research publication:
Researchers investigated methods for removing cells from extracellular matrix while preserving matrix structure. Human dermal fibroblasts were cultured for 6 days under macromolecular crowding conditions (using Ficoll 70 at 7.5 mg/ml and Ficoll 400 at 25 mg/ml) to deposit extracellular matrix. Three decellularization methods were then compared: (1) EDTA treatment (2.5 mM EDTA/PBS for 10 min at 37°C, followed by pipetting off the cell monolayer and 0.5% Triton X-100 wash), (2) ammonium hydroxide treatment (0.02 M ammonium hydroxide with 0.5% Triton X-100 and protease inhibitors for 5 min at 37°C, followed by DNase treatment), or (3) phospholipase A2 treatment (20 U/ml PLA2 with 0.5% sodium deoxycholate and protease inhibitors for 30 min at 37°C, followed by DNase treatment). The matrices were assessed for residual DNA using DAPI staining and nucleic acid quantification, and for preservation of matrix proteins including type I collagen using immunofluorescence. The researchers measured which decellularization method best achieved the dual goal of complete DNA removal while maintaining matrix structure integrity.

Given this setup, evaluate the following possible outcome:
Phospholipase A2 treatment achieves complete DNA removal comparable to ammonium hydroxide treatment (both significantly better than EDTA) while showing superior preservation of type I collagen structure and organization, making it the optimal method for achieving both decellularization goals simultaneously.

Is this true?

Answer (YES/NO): NO